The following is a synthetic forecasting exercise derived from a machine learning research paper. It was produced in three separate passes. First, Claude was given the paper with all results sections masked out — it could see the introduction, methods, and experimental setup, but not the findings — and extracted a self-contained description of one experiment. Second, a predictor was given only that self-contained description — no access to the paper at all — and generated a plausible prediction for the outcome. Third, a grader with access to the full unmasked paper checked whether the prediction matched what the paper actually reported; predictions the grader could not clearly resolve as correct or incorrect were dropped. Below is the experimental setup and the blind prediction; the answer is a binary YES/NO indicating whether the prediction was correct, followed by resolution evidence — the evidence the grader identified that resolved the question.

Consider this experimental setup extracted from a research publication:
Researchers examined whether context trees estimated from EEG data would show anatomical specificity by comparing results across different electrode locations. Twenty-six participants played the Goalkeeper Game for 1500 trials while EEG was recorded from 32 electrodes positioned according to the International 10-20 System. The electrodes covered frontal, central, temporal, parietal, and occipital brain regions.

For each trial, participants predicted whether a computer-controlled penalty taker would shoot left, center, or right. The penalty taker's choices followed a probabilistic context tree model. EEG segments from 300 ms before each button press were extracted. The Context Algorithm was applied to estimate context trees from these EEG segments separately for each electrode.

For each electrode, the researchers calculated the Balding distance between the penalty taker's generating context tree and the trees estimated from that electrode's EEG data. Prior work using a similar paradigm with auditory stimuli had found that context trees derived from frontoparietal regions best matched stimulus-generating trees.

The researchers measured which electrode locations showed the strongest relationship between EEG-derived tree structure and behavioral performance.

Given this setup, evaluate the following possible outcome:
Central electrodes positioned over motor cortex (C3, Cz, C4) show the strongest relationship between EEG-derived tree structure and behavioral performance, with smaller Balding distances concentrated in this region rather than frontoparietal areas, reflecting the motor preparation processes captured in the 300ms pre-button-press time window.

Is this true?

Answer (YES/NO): NO